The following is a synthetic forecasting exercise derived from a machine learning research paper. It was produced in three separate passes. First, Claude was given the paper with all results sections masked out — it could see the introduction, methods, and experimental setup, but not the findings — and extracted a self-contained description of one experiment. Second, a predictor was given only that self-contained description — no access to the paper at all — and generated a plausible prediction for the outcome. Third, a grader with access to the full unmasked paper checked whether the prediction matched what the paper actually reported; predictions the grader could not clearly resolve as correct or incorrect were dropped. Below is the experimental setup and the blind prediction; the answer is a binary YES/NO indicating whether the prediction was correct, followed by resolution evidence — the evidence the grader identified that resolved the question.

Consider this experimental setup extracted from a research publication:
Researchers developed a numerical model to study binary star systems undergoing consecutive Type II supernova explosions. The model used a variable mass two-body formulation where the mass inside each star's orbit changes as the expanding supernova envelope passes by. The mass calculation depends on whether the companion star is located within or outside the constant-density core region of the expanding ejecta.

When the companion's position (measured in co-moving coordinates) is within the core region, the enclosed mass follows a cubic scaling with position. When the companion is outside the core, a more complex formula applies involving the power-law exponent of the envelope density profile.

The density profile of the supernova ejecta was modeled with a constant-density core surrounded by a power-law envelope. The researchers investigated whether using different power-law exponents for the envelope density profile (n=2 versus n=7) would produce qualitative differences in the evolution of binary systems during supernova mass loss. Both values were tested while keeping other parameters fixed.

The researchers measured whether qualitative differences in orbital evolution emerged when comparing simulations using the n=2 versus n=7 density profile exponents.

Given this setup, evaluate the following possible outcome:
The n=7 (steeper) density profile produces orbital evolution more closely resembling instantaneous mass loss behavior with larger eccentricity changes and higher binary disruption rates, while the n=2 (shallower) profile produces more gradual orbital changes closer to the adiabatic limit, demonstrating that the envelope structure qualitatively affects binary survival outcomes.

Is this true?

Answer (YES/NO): NO